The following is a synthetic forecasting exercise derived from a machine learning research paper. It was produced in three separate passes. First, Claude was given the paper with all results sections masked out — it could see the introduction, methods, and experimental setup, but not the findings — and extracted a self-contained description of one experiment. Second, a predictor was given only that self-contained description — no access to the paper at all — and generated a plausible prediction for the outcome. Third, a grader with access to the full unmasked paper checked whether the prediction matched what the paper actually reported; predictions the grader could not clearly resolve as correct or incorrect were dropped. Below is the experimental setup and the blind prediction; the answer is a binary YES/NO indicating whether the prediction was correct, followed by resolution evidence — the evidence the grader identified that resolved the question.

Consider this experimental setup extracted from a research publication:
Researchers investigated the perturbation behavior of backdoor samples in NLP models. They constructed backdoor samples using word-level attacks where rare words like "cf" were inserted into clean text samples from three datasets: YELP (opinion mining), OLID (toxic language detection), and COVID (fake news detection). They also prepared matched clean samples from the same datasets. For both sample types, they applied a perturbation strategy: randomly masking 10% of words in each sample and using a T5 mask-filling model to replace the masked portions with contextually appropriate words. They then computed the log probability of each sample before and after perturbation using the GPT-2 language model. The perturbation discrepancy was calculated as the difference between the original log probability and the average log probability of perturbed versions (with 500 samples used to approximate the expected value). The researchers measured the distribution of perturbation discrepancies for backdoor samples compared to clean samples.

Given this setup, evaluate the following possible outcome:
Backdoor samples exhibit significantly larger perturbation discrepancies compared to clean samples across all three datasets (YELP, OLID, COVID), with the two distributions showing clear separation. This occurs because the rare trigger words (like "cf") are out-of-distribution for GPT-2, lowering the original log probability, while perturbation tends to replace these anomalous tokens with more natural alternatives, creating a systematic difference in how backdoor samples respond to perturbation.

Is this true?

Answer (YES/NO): NO